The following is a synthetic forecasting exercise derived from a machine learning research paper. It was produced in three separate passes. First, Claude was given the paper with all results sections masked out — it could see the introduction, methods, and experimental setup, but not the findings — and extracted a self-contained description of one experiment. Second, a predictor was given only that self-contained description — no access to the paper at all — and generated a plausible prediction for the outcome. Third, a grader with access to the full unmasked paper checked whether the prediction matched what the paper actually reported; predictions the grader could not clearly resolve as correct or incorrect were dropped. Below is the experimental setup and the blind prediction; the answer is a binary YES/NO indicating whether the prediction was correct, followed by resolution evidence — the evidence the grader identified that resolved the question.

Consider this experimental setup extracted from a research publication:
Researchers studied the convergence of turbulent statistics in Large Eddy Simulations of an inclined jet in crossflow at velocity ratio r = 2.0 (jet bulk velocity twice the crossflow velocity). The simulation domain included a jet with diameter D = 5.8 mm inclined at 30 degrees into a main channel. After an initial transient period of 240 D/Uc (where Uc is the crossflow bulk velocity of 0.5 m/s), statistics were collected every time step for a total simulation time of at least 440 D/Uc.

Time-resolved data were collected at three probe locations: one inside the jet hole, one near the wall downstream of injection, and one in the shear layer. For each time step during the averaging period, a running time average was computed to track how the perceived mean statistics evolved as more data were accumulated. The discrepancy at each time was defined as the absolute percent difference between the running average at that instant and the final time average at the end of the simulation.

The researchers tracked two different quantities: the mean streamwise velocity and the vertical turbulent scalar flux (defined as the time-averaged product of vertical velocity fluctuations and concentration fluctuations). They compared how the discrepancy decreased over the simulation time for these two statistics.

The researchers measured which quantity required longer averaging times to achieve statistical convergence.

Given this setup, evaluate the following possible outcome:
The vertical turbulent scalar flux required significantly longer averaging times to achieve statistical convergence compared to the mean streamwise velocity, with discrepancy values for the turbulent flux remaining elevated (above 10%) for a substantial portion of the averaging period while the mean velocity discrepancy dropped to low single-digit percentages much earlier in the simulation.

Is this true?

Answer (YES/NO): YES